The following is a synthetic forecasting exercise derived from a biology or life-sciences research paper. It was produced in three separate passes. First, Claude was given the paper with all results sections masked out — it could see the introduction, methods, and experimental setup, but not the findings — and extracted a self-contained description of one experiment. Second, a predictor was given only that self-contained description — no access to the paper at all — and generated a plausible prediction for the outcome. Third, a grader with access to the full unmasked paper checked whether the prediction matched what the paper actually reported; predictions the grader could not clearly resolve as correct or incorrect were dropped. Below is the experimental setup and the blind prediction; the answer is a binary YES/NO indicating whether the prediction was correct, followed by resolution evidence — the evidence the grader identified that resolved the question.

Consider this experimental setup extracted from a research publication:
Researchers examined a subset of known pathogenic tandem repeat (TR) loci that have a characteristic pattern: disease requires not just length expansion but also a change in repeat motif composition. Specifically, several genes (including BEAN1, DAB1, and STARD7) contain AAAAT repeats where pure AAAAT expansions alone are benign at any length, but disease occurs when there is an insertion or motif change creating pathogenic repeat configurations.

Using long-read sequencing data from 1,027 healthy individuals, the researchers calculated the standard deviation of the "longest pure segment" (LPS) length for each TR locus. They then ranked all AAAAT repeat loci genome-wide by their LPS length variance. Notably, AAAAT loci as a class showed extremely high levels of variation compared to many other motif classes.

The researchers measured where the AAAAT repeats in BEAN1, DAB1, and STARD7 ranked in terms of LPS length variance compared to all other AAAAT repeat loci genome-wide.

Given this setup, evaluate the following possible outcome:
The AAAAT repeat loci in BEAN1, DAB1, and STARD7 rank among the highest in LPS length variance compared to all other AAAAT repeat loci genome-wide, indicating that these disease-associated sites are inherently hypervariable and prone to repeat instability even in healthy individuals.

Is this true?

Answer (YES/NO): YES